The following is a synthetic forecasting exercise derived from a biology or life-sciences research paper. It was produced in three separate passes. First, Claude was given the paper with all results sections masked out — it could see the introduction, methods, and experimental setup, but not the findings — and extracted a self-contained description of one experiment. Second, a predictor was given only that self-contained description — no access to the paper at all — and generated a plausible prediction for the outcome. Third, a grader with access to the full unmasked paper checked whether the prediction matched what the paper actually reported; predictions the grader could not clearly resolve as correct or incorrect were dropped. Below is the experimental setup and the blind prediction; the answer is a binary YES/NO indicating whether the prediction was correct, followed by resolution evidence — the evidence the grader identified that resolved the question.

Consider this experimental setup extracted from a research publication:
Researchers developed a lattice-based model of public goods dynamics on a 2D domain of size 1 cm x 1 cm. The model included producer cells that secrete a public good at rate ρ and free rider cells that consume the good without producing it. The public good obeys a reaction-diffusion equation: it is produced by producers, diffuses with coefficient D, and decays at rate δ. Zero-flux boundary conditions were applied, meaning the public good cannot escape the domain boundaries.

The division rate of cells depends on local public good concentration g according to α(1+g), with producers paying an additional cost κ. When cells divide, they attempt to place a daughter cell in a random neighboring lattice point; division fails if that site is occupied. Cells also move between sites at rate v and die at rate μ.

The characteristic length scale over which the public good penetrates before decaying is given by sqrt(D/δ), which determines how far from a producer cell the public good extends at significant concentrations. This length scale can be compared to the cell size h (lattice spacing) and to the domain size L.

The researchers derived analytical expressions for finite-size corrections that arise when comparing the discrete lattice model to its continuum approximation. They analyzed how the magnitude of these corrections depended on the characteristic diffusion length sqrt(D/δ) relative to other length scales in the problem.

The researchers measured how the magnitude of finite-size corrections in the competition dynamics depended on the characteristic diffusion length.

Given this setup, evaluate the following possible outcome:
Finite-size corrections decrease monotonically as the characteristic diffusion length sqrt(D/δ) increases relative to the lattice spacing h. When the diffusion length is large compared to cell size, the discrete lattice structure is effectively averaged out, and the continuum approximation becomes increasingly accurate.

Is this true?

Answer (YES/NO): YES